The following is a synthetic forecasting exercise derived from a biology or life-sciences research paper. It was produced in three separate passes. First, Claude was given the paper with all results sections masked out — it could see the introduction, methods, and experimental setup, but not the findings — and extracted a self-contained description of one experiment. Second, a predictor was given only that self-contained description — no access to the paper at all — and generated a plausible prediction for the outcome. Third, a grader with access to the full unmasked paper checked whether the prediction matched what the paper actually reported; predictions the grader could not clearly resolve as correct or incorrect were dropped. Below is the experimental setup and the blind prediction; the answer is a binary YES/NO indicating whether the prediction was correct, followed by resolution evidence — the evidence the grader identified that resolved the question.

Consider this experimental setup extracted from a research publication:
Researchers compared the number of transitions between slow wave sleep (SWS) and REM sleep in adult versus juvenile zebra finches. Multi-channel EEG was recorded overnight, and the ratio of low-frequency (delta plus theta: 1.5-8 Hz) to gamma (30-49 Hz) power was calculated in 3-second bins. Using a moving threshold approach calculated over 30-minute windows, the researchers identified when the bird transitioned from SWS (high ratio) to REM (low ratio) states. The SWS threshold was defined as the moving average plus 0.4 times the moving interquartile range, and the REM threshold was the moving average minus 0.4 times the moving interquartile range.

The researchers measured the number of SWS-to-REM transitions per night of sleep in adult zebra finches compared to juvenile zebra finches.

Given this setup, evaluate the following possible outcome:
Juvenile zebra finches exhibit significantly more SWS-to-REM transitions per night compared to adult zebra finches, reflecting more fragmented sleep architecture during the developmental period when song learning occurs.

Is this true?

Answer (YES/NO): NO